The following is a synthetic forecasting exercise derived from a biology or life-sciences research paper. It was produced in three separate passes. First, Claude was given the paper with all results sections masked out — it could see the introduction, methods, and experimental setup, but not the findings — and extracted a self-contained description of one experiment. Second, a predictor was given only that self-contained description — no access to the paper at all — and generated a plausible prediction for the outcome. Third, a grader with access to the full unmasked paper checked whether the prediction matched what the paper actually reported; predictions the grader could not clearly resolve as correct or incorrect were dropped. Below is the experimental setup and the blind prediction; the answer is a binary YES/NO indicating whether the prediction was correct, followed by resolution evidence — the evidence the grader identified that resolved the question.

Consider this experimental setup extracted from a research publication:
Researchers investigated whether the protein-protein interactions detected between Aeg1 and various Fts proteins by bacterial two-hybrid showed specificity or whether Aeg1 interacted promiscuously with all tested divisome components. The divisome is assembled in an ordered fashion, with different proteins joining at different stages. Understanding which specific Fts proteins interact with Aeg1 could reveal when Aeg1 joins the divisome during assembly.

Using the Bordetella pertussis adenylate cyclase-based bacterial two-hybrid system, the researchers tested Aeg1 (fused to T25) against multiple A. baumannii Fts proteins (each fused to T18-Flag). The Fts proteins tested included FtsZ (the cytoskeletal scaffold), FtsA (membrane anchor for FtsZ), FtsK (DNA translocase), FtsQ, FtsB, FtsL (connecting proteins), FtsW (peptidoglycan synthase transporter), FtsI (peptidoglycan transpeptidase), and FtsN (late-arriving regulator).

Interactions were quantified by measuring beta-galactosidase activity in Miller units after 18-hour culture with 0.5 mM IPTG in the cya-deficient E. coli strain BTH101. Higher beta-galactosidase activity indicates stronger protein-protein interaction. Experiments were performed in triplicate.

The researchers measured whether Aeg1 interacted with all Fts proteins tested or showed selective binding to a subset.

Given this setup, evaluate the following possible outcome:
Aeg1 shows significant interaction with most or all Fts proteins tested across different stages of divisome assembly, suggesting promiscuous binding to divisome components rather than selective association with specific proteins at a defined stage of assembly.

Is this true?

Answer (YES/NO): NO